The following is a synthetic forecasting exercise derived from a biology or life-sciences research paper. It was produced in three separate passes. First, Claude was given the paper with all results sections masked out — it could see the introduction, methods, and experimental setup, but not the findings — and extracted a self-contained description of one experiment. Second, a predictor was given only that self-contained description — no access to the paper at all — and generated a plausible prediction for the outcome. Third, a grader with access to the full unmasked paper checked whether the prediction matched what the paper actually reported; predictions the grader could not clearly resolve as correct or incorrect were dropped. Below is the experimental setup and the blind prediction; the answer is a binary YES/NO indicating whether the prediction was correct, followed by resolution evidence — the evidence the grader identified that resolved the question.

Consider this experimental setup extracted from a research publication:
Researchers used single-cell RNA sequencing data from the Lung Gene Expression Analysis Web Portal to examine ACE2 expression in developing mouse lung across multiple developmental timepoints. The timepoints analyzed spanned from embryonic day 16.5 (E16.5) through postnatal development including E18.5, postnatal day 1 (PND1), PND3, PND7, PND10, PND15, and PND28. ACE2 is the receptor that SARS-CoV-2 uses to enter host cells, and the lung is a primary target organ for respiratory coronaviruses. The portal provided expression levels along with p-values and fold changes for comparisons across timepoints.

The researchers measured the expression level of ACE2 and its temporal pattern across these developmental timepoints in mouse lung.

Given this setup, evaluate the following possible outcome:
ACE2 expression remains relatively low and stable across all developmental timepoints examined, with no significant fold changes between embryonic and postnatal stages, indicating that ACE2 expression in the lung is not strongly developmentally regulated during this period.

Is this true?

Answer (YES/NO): NO